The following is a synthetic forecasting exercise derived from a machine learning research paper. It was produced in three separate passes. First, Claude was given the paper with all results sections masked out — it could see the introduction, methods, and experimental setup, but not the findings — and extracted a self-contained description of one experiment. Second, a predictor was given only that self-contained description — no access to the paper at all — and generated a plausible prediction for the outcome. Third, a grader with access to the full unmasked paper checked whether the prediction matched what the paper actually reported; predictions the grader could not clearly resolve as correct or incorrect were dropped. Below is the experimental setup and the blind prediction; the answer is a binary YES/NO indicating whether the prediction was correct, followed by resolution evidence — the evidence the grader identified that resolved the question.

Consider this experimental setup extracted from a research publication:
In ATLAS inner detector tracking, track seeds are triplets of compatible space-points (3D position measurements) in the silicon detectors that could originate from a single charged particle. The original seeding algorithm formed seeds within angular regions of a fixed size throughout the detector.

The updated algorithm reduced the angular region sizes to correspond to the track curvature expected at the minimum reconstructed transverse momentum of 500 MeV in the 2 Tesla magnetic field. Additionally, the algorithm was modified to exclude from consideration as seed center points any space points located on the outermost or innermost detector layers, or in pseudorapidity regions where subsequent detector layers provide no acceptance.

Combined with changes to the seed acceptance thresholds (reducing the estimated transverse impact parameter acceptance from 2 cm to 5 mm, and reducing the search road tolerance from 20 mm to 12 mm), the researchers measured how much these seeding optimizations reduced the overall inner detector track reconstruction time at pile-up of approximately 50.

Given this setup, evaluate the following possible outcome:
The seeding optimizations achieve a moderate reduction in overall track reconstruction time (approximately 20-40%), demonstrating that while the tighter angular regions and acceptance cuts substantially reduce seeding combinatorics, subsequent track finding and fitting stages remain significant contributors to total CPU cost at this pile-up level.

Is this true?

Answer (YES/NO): NO